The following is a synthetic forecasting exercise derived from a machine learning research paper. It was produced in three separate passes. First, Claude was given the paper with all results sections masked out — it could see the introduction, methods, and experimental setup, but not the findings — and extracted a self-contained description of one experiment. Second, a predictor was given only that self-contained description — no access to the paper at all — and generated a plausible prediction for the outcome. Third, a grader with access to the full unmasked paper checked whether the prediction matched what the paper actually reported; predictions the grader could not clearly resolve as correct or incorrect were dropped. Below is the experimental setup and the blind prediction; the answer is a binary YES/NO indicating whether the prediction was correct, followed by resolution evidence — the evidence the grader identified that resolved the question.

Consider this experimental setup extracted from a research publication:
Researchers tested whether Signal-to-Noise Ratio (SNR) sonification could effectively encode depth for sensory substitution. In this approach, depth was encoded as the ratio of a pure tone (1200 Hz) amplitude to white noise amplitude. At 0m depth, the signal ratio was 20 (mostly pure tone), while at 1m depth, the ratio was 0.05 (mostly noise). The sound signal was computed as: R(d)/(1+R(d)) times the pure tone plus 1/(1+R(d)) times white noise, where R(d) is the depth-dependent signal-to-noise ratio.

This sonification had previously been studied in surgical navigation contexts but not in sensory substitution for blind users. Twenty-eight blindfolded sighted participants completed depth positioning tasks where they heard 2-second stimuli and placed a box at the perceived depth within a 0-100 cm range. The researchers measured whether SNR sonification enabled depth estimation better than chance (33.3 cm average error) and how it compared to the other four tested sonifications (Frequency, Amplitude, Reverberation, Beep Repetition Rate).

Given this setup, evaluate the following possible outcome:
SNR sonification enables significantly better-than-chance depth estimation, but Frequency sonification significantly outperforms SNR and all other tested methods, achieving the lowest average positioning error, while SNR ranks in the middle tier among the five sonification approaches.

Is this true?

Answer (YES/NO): NO